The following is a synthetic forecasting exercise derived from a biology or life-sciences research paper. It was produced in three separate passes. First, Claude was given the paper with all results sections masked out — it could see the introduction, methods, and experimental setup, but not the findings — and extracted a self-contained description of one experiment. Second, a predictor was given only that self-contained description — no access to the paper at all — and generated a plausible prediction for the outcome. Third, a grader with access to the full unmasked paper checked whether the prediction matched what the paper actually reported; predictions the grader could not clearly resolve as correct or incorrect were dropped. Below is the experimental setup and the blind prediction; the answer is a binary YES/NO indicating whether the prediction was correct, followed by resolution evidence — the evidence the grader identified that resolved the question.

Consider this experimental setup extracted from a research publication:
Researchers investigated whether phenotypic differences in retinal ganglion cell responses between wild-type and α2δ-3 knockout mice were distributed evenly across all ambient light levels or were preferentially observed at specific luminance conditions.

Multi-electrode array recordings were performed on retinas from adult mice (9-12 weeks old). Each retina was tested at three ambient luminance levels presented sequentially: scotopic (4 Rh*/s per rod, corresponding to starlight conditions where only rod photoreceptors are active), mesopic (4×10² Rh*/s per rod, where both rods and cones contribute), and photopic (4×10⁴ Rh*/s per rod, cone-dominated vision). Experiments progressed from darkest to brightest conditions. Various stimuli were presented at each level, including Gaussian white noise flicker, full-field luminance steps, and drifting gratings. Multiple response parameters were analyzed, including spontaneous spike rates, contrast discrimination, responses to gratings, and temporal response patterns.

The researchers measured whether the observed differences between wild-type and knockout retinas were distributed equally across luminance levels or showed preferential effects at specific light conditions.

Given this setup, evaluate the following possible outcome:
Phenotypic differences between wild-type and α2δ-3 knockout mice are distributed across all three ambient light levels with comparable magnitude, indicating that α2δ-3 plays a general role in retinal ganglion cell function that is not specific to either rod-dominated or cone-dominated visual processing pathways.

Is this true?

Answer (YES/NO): NO